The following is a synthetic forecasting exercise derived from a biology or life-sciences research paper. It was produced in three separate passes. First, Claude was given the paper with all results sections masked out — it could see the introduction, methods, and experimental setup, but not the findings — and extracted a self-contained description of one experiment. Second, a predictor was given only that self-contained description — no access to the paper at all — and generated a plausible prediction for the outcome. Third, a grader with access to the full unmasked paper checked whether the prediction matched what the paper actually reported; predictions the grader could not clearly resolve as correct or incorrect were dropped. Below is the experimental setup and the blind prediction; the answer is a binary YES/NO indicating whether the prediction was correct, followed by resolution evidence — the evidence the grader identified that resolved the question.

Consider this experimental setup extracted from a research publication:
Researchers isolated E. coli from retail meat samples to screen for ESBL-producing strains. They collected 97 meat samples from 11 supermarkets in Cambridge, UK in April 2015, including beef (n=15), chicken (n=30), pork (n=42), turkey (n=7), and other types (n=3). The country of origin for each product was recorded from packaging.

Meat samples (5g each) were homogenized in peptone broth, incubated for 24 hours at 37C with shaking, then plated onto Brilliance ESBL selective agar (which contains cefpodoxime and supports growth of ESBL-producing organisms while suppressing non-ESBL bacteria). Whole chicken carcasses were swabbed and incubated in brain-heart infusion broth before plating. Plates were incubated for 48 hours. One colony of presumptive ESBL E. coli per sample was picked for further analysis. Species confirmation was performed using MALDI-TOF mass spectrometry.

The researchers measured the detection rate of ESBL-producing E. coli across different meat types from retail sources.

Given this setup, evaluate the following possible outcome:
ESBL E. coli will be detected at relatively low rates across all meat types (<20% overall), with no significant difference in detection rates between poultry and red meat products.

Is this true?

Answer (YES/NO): NO